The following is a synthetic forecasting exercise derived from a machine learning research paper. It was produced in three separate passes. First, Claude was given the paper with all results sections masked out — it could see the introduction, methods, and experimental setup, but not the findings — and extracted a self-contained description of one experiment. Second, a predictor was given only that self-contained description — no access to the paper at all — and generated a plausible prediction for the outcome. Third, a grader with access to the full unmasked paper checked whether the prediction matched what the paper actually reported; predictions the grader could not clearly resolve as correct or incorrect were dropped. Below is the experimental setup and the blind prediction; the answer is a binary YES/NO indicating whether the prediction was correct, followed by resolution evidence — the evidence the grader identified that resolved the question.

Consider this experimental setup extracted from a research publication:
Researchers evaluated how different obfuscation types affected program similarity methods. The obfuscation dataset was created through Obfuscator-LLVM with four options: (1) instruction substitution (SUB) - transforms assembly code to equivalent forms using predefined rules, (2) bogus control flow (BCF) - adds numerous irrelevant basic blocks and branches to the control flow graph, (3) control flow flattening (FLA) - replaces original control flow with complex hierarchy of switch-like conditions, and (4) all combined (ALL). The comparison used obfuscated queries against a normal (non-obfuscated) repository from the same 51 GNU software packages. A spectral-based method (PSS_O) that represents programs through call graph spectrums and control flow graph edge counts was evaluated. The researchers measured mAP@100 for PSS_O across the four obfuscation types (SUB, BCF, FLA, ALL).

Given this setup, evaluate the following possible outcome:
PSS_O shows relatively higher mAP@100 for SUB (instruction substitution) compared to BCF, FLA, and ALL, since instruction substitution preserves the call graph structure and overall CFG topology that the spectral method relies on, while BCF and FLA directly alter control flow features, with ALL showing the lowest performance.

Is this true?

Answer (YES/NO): YES